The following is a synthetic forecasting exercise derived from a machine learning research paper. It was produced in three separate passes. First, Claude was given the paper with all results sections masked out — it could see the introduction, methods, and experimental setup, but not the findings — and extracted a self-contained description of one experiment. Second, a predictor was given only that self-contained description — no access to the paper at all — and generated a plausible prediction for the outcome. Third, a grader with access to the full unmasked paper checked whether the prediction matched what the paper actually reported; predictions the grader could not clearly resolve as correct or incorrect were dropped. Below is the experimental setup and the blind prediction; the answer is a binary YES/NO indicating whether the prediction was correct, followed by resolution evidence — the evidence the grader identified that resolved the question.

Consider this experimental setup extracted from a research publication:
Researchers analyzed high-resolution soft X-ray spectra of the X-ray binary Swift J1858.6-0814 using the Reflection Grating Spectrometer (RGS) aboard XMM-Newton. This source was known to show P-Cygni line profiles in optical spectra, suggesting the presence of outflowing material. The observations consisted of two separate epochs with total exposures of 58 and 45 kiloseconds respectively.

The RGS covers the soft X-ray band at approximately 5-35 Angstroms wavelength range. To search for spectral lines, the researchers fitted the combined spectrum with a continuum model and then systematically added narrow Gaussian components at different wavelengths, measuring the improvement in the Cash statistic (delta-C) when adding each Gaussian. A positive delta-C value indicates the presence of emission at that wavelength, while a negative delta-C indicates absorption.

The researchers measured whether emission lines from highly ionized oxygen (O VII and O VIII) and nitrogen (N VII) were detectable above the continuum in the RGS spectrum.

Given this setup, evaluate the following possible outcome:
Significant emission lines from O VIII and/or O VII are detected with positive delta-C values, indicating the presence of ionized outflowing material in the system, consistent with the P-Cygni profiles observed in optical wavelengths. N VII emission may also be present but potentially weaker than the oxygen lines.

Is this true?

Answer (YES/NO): NO